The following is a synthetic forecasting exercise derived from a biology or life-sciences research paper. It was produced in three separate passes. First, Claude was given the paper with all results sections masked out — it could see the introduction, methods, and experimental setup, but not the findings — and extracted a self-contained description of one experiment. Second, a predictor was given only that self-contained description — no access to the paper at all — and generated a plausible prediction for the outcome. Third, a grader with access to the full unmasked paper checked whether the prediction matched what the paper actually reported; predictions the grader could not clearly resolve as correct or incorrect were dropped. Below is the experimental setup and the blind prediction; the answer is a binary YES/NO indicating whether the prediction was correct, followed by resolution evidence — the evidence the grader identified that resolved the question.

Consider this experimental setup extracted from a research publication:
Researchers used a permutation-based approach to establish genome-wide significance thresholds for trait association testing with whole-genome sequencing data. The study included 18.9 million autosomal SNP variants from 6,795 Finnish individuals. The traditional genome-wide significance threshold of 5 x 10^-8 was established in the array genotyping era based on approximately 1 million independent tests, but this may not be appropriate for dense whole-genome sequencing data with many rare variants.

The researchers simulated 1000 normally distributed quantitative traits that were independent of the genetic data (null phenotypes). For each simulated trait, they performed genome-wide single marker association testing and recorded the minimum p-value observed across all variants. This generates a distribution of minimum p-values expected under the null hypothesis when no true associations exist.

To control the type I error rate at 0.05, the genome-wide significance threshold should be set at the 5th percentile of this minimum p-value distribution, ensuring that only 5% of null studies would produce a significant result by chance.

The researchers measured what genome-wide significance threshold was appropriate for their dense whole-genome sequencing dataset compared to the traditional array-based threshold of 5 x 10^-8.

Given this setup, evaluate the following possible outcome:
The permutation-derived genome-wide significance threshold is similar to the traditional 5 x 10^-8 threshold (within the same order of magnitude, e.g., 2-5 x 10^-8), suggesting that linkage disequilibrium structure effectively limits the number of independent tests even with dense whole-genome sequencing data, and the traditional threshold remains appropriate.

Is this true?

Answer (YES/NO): NO